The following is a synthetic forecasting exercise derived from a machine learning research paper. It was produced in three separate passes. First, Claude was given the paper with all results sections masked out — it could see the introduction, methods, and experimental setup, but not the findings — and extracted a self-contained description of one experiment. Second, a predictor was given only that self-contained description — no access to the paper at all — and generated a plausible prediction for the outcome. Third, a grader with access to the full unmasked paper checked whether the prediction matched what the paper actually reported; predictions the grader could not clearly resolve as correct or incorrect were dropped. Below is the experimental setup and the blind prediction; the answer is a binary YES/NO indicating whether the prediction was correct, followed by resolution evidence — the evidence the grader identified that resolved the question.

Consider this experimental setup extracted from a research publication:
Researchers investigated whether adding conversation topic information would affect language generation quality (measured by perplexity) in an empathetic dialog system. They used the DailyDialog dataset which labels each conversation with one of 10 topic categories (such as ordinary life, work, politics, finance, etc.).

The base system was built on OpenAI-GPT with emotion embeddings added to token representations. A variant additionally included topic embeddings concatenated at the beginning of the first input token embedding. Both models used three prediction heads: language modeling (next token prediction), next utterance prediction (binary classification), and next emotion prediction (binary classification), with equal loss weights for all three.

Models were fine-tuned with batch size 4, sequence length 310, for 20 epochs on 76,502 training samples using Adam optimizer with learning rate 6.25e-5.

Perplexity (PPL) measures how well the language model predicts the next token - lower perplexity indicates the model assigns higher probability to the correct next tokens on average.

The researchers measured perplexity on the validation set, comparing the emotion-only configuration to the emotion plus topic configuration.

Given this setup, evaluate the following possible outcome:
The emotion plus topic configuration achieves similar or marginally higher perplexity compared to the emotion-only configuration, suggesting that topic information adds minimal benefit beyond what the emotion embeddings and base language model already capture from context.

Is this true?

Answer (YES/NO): NO